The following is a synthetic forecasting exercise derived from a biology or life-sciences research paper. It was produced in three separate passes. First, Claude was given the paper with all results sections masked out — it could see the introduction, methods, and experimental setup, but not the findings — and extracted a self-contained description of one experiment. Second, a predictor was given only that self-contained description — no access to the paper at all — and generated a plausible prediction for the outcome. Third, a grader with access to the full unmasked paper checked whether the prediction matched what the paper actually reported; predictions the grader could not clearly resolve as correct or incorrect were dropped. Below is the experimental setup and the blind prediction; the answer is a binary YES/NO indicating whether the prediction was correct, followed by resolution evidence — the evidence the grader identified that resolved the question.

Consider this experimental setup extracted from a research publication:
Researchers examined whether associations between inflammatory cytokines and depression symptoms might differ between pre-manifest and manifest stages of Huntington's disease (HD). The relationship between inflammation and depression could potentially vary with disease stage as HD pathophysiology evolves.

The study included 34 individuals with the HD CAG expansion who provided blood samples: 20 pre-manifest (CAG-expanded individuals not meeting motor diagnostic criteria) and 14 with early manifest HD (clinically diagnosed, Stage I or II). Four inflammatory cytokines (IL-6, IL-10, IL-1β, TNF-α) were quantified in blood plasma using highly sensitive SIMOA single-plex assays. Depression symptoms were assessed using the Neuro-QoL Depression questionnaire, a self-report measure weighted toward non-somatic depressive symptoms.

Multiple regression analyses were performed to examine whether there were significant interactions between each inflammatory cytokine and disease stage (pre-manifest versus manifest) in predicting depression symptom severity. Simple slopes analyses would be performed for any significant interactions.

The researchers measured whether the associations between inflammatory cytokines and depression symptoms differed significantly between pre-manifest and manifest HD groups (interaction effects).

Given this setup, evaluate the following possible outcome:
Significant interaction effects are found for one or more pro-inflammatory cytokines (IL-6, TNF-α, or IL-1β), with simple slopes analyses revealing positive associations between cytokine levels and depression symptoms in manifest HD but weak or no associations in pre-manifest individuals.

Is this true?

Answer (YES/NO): YES